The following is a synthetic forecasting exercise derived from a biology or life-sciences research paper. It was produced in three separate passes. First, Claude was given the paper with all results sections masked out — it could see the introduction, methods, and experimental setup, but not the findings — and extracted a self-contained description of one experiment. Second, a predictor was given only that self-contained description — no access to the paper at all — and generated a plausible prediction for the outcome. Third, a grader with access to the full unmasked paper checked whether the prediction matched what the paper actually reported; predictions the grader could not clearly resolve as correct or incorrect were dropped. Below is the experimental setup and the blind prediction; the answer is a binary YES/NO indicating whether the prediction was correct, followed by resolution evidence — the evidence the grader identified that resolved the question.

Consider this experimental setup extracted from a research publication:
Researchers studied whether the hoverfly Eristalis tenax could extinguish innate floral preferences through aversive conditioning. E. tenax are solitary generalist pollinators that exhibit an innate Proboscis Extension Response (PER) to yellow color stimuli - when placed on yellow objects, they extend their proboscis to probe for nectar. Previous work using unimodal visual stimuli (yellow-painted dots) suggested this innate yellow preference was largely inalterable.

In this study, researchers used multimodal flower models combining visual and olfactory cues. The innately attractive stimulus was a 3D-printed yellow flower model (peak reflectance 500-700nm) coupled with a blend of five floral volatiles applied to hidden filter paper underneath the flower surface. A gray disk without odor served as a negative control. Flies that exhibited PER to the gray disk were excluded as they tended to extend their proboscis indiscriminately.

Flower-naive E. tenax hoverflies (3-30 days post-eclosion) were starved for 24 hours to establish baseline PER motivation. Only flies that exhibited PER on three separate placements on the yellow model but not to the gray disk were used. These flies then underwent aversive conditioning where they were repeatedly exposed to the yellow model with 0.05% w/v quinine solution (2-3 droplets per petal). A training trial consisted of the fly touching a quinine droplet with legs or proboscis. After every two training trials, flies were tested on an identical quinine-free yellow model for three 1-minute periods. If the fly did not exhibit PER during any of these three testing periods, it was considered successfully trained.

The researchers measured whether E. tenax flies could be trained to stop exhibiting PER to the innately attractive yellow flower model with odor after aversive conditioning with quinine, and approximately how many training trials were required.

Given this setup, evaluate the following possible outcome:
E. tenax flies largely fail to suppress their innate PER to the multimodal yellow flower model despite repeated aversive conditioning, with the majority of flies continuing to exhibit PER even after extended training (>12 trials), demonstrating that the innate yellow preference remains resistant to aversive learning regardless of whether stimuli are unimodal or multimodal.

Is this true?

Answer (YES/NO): NO